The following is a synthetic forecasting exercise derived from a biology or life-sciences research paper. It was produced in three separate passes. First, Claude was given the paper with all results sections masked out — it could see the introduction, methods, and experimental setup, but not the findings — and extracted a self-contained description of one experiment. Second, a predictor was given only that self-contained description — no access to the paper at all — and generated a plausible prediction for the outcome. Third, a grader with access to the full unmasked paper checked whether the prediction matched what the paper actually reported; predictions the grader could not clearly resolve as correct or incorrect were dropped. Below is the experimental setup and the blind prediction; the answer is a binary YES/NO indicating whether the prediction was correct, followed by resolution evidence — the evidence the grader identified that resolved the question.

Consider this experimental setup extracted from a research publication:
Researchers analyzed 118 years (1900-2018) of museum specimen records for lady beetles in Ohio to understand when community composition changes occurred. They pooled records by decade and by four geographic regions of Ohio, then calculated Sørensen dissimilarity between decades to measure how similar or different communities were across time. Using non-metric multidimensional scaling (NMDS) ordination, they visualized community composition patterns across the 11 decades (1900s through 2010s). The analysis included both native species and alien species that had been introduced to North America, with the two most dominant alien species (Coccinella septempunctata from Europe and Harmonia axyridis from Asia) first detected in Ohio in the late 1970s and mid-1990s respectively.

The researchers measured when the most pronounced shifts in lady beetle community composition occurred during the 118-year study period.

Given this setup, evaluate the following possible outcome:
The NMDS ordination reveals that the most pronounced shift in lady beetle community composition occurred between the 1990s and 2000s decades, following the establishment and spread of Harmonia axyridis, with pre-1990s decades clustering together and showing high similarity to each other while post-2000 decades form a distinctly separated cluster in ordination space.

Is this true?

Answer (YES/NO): NO